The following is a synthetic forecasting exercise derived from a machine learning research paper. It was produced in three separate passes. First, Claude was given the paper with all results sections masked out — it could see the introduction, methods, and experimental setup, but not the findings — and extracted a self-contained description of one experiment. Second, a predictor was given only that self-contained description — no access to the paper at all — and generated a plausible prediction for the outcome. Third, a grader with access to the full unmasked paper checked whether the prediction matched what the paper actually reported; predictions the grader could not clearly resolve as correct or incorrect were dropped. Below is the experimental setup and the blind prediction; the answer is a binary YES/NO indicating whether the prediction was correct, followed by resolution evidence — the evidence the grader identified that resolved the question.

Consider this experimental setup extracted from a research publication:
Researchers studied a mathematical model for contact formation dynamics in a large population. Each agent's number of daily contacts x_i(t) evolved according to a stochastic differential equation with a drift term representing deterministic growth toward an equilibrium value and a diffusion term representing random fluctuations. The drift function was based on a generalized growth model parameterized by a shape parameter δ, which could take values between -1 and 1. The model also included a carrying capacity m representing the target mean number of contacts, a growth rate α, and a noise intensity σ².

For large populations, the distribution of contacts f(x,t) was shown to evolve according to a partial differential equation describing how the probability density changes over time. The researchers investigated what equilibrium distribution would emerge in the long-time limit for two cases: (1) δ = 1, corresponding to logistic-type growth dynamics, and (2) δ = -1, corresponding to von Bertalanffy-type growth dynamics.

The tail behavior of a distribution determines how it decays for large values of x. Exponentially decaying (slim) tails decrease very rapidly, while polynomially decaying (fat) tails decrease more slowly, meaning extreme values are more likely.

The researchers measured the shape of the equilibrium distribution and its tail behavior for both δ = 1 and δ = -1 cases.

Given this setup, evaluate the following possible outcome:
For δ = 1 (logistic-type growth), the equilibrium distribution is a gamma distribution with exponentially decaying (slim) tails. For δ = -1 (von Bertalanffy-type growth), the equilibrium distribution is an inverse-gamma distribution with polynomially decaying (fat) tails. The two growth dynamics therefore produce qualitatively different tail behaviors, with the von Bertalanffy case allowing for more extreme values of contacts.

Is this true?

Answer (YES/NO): YES